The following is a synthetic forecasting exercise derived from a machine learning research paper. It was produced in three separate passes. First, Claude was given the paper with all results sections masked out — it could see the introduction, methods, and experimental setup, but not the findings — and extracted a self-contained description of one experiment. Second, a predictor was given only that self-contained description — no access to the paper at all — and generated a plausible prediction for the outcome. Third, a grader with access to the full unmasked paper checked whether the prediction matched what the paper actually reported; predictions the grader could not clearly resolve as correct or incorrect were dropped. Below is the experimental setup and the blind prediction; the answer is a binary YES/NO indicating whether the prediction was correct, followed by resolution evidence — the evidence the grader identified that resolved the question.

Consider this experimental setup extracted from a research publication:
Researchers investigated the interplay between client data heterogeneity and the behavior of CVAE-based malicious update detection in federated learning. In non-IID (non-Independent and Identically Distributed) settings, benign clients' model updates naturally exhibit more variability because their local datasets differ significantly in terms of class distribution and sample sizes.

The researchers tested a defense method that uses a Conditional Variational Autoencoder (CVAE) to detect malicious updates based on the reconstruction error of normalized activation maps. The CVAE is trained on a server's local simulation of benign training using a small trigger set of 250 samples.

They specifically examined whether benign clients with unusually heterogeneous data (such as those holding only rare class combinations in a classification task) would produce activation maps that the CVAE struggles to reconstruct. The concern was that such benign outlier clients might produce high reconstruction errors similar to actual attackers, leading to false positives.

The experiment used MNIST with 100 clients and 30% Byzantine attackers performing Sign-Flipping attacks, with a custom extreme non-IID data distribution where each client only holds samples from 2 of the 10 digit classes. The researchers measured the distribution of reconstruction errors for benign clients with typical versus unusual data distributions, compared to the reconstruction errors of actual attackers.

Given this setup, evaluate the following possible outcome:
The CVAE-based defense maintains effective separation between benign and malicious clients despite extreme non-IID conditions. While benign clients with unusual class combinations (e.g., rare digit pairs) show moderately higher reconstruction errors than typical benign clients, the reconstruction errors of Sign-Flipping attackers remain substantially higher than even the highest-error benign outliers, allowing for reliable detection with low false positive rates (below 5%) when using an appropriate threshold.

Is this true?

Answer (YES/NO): YES